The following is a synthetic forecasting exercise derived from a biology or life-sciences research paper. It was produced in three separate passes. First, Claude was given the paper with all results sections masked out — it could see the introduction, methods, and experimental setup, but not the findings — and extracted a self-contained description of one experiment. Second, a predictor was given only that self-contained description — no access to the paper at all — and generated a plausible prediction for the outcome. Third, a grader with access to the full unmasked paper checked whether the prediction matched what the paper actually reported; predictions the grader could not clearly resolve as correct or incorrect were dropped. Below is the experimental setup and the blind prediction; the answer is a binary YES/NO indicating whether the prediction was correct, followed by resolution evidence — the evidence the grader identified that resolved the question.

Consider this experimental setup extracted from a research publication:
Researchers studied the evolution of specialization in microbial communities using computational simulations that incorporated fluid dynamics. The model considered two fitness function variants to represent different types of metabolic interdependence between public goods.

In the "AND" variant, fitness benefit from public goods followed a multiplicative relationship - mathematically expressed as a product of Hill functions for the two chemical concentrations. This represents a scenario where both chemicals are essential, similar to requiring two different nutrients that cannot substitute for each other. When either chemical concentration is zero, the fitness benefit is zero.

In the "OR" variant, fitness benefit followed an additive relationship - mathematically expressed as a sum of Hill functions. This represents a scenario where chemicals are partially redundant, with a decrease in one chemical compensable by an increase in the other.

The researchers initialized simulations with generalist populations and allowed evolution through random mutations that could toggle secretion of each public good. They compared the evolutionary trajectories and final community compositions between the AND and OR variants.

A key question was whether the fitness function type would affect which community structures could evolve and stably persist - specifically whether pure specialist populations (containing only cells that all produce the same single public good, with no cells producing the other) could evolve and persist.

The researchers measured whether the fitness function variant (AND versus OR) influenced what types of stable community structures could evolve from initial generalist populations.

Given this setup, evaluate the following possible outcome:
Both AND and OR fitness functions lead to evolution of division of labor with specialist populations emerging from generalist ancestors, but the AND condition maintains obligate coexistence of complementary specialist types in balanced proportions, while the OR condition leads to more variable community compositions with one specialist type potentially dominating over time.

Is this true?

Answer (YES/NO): NO